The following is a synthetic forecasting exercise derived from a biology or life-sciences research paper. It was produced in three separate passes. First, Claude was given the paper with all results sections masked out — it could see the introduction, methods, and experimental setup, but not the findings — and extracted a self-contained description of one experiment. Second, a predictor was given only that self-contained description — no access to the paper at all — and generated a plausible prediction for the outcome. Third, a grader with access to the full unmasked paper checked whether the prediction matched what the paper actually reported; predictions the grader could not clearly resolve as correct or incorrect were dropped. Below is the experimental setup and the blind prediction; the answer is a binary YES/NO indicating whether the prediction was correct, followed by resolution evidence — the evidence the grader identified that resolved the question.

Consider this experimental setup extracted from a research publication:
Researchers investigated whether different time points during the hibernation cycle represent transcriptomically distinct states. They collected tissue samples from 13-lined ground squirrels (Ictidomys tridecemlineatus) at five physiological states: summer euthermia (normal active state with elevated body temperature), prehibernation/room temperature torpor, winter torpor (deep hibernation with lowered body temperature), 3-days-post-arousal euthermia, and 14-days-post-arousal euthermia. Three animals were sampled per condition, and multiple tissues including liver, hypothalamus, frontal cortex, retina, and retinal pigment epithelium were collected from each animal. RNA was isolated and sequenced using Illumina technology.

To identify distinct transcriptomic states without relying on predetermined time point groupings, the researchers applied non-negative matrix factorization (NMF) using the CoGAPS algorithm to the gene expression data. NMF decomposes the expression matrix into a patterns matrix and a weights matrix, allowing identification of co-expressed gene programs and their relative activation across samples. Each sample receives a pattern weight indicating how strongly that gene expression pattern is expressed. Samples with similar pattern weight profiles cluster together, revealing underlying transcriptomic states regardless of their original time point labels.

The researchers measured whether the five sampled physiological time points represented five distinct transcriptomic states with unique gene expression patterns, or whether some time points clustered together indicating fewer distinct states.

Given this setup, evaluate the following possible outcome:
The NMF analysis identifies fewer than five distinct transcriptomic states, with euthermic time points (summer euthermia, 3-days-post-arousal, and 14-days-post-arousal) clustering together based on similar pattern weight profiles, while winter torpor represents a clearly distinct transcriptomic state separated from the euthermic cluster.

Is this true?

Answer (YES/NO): YES